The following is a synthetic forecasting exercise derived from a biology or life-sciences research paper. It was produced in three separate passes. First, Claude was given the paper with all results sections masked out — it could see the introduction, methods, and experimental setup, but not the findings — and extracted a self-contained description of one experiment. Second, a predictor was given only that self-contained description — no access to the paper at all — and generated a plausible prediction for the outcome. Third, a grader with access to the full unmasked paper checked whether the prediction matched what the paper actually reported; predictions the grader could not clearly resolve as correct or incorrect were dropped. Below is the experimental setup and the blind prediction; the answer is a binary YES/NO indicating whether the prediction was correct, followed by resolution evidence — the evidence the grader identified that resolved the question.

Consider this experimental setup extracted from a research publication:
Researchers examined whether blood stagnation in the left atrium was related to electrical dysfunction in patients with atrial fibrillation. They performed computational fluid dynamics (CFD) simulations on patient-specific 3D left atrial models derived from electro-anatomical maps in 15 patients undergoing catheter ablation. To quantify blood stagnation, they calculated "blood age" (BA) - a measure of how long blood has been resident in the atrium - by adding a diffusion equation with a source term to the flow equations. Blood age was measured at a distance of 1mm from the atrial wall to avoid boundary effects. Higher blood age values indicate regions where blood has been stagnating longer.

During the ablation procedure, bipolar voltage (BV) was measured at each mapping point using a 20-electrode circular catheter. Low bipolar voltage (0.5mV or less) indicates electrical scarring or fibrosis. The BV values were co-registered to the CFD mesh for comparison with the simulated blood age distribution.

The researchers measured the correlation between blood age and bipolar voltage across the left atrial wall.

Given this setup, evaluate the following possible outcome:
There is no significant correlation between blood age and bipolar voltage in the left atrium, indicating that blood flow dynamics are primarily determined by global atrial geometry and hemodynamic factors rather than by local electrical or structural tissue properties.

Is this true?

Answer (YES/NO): NO